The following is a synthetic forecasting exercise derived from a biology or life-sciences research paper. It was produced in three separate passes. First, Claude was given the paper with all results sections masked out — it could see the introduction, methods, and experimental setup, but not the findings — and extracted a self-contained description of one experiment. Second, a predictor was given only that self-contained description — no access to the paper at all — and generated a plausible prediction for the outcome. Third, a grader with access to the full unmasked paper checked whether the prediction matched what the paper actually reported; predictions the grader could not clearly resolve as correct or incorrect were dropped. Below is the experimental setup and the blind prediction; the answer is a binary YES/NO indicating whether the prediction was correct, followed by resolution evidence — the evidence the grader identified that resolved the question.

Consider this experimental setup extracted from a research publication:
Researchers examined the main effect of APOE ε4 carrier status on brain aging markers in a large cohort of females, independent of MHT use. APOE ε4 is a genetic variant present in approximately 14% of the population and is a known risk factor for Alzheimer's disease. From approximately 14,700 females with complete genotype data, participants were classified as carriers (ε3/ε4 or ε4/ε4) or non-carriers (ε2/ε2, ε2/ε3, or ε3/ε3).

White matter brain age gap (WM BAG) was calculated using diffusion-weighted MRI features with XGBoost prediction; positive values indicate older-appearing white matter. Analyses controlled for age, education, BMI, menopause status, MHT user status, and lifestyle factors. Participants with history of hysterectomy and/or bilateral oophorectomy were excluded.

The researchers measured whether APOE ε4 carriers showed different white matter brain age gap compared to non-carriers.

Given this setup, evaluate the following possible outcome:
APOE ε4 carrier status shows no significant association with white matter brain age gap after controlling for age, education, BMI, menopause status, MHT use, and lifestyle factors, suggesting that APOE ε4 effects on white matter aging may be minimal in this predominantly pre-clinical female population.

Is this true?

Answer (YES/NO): YES